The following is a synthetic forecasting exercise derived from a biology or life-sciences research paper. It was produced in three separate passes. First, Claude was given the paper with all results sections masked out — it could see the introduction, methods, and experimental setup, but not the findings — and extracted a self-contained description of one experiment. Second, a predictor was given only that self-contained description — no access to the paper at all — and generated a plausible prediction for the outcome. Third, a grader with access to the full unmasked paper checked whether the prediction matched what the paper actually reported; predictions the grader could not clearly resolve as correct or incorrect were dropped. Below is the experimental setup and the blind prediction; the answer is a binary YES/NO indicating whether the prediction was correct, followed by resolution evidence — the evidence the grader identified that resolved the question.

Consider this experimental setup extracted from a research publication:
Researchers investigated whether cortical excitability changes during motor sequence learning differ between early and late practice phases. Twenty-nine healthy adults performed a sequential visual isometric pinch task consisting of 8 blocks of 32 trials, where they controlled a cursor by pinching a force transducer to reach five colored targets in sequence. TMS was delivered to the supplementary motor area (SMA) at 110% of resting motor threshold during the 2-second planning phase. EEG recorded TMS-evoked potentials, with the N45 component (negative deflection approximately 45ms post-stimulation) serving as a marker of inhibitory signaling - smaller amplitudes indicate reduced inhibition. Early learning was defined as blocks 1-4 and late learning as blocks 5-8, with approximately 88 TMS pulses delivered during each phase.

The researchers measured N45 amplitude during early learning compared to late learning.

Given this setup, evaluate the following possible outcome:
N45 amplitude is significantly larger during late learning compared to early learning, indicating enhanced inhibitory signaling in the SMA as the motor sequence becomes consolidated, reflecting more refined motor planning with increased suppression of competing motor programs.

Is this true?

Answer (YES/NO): NO